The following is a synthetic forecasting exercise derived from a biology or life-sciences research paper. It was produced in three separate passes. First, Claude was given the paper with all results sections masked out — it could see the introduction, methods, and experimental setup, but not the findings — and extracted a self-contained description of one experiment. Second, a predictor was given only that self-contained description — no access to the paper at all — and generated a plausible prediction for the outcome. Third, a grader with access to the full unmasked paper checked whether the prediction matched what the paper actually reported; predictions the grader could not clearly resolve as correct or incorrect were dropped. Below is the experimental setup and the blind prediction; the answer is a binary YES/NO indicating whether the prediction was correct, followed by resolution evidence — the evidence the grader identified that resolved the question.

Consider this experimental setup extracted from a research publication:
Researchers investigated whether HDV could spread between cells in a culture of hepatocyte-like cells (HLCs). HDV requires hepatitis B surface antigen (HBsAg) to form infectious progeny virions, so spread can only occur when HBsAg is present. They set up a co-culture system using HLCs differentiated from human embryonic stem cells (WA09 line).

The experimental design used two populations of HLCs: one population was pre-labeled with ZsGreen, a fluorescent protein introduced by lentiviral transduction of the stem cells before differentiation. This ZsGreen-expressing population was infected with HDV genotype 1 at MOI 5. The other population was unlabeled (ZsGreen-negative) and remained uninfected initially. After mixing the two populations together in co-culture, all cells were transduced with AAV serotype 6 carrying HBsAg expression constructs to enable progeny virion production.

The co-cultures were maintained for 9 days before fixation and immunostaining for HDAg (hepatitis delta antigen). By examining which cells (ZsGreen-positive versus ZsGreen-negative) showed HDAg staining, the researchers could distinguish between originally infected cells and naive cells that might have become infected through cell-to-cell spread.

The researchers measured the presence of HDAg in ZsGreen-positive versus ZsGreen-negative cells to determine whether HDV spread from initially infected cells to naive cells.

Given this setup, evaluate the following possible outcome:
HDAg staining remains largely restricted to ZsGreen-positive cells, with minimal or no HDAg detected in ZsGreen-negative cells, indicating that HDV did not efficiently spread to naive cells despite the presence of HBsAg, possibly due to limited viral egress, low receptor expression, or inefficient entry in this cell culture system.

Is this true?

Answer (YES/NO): NO